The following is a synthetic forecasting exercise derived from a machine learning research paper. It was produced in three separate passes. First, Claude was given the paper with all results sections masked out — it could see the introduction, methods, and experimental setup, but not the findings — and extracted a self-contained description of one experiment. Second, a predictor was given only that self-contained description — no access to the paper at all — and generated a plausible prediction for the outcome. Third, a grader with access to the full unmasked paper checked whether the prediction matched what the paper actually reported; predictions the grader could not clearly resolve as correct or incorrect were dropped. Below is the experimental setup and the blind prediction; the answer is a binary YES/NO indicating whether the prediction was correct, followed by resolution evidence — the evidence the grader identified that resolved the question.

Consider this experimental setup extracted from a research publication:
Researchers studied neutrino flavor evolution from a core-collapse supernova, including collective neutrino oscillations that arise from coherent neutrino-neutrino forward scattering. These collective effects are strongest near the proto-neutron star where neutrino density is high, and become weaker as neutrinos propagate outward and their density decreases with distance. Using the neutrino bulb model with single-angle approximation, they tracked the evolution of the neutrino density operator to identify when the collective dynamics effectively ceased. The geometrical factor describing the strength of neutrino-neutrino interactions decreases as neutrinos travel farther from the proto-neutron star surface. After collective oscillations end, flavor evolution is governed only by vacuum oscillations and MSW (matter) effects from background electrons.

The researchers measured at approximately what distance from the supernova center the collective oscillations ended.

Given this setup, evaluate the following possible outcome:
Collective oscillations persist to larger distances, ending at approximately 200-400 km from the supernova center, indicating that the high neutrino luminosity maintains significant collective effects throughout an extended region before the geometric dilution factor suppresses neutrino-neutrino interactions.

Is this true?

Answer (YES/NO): NO